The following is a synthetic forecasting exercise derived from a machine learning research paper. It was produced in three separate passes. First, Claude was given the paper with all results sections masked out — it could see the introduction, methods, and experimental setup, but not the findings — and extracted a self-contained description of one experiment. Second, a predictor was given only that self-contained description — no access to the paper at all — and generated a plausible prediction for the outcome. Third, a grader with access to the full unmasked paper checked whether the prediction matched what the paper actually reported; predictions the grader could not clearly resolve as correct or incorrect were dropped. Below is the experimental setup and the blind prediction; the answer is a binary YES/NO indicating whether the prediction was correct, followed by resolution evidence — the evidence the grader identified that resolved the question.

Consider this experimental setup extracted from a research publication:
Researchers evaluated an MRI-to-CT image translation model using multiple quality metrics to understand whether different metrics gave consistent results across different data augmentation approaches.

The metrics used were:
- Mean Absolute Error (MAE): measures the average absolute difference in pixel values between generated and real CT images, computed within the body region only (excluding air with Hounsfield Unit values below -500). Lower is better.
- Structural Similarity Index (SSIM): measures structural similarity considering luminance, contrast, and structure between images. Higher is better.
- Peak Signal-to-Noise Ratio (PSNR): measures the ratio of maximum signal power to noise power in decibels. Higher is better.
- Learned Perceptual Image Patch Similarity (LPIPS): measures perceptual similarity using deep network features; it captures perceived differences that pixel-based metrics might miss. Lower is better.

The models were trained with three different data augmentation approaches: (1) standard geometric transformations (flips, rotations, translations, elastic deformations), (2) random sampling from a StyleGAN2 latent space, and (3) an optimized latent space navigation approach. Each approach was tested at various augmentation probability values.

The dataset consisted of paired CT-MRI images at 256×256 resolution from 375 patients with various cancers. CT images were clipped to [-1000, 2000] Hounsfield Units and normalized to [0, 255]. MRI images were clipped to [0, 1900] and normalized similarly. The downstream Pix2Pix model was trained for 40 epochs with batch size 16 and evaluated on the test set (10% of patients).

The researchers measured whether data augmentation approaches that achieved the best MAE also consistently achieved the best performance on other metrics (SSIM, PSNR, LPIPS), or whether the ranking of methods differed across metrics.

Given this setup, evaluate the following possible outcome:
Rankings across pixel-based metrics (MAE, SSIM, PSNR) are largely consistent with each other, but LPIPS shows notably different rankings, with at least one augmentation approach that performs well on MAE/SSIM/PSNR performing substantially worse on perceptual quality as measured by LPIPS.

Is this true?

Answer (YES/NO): YES